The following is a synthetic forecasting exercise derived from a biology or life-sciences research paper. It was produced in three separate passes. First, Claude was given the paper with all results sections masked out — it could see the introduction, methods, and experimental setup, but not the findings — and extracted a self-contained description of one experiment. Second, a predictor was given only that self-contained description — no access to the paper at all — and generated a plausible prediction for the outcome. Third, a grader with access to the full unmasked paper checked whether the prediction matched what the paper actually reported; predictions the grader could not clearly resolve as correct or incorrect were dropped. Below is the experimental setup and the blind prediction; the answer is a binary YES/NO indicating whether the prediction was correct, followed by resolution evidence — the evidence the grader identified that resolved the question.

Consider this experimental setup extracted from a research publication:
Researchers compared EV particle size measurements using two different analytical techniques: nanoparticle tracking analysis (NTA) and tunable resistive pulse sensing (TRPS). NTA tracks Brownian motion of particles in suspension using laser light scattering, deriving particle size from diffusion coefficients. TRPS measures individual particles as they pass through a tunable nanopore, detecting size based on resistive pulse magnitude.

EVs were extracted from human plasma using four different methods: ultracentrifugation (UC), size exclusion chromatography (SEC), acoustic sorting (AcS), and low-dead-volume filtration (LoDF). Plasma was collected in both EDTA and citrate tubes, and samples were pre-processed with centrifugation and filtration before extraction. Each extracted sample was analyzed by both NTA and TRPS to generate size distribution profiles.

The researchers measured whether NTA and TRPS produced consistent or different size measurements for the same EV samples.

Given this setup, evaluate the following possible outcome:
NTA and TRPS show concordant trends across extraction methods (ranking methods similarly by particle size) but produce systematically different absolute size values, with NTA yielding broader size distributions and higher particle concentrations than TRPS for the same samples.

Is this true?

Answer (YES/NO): NO